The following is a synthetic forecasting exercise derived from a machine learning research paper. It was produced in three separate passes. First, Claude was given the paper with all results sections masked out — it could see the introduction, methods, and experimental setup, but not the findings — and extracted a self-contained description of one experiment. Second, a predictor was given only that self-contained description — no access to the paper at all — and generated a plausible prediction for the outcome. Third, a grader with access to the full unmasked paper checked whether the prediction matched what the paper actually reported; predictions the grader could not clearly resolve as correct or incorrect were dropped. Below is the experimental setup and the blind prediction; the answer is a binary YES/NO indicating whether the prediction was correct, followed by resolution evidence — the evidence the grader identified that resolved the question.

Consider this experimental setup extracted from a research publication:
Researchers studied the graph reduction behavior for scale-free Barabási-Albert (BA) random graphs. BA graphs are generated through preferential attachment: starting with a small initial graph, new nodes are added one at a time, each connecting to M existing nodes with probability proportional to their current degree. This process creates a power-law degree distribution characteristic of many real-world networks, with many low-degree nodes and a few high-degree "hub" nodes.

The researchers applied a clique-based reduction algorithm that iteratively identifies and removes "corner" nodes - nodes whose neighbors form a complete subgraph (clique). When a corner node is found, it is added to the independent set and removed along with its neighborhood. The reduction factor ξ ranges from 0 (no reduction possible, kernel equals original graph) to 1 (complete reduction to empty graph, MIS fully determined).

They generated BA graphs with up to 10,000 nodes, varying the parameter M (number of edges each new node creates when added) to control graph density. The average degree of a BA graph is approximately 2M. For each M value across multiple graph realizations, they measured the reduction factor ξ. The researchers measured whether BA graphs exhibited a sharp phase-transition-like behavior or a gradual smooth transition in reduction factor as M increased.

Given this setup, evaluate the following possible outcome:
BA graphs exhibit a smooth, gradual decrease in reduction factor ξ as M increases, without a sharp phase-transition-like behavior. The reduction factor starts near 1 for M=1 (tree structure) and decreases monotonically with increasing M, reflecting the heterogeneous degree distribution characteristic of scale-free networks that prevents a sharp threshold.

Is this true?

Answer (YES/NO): NO